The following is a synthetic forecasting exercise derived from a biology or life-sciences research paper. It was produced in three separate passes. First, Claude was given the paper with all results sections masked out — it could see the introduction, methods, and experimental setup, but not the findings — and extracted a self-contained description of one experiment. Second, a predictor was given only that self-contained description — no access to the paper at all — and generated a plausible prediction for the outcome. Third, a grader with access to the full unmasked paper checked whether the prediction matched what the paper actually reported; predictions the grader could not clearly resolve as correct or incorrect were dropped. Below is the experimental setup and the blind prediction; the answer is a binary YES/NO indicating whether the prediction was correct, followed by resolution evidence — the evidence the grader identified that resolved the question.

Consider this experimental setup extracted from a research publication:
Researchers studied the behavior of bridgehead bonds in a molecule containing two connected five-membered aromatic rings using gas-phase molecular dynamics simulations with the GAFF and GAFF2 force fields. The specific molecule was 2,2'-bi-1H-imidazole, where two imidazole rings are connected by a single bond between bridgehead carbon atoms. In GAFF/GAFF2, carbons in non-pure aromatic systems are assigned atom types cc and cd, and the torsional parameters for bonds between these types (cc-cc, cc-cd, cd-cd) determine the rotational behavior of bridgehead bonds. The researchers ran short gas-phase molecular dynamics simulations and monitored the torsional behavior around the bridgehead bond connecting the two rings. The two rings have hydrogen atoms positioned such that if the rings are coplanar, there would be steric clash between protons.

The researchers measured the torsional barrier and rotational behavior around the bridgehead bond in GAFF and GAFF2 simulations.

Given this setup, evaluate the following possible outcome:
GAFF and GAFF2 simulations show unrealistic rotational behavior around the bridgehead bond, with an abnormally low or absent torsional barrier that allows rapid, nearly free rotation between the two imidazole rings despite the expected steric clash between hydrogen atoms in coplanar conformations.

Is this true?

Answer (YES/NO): NO